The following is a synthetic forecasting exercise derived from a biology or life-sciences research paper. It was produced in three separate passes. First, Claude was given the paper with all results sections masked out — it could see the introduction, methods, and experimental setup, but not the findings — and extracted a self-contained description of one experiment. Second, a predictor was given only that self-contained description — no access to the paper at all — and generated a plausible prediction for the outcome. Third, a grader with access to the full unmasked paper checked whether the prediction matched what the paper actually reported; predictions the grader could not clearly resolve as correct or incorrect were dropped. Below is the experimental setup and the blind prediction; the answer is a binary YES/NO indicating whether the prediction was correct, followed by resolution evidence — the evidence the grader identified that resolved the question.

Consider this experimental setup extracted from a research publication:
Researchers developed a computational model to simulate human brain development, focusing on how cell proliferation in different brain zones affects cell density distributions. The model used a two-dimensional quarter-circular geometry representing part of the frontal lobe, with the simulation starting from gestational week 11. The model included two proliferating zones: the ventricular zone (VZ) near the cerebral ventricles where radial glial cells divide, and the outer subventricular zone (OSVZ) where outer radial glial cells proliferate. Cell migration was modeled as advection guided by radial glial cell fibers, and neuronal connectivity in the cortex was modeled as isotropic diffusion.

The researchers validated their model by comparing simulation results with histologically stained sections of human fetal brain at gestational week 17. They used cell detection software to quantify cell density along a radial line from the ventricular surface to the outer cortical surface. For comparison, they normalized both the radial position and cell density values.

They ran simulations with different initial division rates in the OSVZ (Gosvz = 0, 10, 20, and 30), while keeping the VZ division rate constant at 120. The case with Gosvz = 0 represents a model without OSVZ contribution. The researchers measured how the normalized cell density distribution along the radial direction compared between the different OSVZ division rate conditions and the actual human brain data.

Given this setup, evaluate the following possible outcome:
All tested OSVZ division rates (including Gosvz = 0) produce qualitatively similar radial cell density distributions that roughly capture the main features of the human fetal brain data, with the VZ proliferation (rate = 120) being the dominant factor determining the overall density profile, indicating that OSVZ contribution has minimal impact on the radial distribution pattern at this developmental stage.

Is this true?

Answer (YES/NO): NO